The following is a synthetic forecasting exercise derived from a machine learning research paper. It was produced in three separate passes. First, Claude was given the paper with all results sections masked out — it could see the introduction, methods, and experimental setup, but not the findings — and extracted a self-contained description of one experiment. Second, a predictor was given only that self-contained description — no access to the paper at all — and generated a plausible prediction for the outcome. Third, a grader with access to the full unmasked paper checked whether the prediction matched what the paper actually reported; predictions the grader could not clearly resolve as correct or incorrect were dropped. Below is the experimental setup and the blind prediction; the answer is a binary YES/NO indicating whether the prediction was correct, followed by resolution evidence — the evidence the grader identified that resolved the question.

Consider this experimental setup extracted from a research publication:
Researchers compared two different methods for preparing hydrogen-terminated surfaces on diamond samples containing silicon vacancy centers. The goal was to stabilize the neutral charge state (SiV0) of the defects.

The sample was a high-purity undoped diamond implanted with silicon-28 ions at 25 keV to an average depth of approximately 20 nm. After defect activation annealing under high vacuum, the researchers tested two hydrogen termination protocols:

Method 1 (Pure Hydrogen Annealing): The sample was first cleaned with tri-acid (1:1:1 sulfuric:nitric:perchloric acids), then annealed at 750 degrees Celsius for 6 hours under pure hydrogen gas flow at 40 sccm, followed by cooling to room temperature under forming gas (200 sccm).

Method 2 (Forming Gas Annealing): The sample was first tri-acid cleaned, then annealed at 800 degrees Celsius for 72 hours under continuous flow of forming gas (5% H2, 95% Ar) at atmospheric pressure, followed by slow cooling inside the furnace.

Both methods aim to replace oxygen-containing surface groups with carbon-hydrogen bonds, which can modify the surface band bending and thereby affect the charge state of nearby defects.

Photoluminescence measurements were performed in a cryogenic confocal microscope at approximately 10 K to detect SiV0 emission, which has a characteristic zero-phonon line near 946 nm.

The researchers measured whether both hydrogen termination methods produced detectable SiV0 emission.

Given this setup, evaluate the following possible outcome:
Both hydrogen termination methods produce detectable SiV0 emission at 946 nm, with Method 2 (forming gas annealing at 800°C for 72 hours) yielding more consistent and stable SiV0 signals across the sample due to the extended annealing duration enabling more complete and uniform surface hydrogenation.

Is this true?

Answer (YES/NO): NO